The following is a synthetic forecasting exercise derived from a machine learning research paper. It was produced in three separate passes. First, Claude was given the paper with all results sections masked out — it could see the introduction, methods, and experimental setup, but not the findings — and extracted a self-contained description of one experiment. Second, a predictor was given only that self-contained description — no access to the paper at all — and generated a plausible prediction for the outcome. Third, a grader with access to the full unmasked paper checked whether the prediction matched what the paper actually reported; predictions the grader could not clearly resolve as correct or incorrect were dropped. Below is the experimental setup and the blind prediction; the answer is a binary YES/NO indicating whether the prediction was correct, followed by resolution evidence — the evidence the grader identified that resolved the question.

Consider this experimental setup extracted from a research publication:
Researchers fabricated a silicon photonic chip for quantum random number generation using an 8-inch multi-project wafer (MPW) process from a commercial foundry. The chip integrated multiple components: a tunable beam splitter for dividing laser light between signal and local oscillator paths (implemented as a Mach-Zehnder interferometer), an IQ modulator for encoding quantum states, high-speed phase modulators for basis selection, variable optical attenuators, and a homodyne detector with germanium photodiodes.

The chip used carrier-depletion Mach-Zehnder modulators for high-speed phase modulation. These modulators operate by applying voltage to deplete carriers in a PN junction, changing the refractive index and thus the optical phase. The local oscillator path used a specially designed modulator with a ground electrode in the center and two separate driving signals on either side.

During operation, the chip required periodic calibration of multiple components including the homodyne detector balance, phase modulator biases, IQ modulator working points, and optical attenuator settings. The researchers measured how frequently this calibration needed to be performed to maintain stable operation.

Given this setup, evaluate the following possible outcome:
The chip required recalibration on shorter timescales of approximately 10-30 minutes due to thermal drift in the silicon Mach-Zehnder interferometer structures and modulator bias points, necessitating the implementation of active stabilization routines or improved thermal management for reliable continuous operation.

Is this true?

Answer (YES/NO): NO